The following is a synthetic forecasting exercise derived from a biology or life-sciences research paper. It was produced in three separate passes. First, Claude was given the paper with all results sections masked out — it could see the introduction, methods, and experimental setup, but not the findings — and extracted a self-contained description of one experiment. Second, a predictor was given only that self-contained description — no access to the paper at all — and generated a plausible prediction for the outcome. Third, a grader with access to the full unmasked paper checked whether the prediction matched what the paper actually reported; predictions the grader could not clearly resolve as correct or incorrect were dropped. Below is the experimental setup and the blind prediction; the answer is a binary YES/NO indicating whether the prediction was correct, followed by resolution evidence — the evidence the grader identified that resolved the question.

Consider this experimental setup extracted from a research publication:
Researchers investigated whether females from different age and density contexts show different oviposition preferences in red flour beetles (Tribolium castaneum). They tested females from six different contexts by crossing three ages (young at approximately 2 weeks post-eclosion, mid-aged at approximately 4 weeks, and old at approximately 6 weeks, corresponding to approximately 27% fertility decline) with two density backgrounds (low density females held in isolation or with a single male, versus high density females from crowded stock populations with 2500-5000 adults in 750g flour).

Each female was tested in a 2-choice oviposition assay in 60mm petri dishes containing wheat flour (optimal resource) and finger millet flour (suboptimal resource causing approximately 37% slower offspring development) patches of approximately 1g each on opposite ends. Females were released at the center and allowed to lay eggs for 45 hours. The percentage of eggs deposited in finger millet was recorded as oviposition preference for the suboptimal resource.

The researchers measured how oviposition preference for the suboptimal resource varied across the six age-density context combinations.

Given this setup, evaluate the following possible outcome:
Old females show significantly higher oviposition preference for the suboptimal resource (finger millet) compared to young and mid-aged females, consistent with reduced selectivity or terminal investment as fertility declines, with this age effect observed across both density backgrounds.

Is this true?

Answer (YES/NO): NO